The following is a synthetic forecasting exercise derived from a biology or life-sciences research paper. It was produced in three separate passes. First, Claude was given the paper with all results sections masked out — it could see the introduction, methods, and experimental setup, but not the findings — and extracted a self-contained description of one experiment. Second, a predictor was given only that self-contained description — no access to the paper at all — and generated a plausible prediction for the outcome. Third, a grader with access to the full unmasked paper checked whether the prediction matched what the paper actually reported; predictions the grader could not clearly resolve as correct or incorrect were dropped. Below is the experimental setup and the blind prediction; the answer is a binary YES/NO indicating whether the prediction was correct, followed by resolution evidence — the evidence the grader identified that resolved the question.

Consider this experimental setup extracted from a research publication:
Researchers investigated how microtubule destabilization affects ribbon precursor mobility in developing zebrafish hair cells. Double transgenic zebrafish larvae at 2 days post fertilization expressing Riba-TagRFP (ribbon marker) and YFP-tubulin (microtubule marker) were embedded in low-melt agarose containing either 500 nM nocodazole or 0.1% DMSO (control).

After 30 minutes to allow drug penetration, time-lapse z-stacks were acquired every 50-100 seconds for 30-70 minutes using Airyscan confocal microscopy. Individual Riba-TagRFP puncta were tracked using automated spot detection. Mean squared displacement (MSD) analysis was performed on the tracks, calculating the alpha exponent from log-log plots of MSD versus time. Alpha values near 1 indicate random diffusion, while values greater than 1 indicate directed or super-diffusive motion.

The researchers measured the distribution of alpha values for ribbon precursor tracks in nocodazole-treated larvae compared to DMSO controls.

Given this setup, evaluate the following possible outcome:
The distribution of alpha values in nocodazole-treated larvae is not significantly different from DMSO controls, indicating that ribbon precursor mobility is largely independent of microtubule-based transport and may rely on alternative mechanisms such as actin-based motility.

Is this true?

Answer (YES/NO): NO